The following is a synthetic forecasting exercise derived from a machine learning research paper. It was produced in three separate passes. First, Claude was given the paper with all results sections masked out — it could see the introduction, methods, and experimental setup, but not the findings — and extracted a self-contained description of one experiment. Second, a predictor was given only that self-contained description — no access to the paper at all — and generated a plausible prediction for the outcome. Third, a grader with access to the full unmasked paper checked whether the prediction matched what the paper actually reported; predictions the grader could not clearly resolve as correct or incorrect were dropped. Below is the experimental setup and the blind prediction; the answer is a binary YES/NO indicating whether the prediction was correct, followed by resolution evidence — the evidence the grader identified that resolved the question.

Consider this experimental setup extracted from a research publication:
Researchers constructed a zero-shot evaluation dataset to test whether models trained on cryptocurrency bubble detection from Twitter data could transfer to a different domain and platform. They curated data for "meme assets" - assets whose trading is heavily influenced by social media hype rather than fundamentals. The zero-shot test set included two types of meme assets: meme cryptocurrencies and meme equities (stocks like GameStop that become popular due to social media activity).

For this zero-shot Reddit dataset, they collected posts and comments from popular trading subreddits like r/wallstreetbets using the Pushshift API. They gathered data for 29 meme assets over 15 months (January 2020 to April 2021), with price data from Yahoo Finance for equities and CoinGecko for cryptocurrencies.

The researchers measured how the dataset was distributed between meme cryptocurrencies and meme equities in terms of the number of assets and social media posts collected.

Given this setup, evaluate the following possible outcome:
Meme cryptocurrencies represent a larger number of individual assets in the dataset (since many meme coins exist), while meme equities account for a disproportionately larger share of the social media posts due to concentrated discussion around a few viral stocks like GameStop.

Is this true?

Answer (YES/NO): NO